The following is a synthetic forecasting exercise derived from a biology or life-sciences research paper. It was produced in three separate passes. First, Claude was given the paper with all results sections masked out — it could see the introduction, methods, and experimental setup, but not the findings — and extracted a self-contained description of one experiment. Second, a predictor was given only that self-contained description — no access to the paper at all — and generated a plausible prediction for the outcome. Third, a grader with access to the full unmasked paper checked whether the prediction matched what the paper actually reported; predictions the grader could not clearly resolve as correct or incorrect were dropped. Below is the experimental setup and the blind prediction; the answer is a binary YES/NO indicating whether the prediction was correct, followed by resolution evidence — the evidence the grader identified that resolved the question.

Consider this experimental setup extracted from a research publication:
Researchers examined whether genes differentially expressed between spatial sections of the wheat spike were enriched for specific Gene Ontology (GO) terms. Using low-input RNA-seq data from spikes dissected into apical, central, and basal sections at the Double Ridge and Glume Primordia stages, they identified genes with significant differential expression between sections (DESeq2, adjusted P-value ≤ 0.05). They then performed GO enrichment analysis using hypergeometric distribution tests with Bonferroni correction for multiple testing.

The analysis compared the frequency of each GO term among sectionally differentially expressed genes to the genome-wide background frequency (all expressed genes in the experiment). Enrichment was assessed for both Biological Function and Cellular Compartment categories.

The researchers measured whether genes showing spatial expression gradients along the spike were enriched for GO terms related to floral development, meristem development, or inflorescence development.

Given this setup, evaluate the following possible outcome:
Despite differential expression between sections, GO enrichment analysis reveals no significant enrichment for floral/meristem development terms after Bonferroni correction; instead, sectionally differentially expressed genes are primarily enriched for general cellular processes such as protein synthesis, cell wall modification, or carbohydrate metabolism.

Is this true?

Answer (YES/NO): NO